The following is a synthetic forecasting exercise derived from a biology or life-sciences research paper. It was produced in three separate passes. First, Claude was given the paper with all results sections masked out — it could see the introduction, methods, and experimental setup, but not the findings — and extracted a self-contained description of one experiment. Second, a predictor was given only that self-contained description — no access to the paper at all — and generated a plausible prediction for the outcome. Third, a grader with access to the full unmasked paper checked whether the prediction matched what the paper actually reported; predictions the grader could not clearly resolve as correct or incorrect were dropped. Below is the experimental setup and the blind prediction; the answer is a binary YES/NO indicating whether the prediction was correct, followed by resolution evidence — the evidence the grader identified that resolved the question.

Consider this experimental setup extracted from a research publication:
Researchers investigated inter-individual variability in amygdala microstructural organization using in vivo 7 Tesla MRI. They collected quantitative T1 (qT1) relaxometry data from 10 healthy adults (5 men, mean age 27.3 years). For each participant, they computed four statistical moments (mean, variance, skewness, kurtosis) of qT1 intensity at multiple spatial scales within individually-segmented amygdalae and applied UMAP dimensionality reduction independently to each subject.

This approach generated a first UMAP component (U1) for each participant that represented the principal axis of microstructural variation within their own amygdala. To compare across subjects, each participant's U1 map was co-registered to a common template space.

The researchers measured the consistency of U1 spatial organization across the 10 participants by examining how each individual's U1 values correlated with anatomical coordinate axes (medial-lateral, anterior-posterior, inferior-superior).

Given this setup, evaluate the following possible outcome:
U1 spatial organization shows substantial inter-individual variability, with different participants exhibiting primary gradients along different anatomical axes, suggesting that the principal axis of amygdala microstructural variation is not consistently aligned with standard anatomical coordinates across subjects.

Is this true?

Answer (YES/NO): NO